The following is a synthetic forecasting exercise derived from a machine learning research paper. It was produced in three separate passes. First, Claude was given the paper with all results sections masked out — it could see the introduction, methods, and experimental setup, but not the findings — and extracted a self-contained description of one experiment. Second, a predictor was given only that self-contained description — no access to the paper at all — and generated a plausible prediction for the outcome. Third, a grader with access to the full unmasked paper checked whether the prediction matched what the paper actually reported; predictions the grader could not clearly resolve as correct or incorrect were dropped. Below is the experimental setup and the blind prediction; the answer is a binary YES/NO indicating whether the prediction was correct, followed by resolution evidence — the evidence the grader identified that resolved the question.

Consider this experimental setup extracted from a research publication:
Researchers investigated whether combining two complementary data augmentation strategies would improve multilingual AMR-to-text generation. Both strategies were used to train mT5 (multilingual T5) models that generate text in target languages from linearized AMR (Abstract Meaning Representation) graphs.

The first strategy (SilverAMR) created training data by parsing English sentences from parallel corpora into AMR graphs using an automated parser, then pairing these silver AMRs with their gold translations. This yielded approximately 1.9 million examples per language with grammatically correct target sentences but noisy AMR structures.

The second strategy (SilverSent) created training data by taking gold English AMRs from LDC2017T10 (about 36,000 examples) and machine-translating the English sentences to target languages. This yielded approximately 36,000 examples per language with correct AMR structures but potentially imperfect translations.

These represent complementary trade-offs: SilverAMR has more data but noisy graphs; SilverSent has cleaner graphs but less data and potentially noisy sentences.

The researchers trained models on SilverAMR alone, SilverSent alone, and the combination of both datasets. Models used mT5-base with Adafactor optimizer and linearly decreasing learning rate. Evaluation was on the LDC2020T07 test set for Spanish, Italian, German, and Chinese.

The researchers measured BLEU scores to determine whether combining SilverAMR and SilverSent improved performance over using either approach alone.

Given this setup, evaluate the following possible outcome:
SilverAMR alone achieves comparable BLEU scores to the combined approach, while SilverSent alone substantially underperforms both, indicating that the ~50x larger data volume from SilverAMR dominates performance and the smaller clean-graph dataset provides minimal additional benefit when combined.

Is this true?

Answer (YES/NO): NO